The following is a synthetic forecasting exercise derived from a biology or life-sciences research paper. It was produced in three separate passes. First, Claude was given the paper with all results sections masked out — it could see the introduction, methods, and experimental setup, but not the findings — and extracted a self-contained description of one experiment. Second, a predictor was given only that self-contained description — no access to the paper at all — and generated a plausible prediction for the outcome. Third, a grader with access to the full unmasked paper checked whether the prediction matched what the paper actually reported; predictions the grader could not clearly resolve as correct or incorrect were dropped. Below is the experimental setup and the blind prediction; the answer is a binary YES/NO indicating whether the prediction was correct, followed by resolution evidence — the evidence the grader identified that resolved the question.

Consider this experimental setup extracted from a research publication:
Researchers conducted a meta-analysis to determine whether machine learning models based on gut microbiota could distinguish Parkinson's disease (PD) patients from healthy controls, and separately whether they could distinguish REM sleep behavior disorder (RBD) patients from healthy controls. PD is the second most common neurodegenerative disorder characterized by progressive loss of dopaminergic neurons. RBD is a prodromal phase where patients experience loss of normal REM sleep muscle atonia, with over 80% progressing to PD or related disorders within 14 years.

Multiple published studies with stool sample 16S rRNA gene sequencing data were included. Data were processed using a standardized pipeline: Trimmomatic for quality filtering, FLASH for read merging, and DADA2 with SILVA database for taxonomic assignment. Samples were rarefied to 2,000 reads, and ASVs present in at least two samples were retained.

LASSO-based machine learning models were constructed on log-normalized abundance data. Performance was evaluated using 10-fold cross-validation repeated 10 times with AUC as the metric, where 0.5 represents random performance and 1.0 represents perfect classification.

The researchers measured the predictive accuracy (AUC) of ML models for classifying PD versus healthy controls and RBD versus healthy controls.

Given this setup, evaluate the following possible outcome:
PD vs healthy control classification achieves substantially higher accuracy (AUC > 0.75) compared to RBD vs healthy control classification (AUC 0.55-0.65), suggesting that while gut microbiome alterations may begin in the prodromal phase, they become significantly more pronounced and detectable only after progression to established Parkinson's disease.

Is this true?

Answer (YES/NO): NO